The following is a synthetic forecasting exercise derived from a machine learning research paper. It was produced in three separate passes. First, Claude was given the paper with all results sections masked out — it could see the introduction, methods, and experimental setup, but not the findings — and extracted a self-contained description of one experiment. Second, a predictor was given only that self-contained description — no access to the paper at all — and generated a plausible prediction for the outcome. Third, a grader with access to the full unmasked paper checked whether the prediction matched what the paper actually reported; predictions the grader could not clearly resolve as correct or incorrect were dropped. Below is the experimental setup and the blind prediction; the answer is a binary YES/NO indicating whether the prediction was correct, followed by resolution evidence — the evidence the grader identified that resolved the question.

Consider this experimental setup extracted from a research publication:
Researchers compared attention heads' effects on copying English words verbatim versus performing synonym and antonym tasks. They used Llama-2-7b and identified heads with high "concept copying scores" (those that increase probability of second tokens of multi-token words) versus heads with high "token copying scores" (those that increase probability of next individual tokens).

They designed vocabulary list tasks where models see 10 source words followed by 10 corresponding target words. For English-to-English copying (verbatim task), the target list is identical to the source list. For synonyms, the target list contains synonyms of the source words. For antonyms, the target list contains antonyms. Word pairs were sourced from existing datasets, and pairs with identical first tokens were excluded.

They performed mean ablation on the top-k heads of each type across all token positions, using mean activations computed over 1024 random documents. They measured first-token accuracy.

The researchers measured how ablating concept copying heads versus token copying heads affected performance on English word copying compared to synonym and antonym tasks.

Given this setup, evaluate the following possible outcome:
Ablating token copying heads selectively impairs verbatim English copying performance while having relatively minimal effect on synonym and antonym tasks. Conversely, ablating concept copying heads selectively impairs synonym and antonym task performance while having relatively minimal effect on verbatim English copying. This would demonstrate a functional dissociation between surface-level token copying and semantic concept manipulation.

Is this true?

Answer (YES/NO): NO